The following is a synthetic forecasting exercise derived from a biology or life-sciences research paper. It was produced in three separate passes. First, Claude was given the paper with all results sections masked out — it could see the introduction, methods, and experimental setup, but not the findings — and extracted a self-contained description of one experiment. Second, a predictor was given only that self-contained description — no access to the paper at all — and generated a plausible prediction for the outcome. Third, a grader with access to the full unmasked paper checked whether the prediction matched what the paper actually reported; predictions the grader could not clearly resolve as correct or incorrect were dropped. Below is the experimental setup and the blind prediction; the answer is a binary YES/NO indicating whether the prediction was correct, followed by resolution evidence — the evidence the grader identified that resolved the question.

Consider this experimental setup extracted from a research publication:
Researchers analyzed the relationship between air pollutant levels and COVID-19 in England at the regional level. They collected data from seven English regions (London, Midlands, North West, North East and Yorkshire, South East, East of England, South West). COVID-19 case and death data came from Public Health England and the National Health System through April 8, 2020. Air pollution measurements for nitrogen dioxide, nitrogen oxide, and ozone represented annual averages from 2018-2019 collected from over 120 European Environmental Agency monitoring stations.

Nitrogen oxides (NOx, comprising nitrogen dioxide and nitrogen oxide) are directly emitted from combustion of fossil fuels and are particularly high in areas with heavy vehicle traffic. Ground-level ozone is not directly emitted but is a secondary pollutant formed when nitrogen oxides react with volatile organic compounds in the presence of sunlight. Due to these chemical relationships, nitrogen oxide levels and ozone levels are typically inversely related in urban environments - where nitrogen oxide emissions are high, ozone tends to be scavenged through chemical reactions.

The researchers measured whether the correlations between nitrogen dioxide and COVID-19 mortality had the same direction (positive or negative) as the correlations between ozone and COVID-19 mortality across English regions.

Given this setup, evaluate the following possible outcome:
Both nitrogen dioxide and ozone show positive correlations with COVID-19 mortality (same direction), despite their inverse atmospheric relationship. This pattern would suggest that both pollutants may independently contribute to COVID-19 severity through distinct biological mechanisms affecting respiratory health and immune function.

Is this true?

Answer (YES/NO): NO